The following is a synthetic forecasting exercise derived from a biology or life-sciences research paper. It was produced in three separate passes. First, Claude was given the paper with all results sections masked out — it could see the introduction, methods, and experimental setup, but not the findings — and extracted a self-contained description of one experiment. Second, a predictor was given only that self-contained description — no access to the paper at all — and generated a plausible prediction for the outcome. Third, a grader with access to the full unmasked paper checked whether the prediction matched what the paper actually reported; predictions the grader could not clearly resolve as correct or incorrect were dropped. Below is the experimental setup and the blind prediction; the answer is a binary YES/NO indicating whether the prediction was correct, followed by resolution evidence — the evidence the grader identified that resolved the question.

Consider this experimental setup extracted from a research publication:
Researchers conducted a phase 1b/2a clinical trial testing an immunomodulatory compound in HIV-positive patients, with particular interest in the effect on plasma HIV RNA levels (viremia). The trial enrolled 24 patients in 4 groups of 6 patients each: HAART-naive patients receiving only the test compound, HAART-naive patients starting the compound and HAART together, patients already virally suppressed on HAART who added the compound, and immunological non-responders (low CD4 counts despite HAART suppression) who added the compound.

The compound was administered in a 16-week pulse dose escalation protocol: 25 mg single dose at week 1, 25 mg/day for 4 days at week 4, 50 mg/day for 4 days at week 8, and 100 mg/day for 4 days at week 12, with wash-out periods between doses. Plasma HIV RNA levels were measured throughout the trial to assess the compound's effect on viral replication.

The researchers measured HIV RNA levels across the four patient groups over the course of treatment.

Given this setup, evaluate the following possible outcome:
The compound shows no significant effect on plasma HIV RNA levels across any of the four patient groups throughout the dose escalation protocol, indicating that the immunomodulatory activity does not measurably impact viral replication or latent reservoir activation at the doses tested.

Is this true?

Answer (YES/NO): NO